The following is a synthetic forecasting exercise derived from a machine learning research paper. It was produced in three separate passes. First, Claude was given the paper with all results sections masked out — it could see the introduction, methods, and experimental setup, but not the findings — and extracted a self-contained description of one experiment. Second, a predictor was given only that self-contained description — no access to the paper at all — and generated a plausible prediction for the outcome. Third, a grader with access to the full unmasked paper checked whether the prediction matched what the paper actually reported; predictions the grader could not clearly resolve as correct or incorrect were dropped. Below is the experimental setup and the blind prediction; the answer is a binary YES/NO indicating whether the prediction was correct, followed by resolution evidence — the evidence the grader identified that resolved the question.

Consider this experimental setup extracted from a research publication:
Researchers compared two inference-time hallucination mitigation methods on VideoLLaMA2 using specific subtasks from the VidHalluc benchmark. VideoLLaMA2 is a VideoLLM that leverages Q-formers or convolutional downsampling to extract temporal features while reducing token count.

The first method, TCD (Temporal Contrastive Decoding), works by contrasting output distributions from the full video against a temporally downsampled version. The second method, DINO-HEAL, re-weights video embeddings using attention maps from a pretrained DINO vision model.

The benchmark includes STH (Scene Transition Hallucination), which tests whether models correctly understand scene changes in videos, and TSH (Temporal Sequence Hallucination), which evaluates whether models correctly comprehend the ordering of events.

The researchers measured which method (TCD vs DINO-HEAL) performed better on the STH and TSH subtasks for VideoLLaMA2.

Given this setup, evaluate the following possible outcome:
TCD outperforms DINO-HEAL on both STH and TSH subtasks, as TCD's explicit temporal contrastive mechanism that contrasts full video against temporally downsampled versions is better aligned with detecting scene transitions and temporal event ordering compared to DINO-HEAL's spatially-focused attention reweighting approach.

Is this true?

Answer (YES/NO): NO